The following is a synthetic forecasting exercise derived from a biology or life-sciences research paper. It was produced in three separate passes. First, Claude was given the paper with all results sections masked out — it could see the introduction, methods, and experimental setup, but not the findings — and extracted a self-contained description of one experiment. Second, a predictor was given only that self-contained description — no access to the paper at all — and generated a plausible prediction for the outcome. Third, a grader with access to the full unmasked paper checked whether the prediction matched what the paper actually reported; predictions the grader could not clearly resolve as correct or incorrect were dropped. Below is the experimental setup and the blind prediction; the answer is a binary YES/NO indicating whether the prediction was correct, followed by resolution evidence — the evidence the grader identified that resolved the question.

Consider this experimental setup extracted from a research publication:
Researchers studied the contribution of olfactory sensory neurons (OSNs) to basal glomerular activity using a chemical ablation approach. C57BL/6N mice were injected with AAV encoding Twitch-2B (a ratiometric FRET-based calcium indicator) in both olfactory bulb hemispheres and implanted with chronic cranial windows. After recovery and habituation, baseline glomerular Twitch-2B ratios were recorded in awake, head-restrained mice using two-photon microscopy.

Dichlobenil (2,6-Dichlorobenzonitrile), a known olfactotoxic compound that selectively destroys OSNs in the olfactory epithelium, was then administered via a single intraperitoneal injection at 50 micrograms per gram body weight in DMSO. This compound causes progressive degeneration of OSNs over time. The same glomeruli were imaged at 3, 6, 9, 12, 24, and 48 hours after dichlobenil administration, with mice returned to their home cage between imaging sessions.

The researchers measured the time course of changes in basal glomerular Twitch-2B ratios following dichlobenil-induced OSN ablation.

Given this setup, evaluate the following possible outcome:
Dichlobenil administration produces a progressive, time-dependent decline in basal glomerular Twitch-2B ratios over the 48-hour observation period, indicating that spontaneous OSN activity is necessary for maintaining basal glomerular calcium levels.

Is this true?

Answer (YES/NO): YES